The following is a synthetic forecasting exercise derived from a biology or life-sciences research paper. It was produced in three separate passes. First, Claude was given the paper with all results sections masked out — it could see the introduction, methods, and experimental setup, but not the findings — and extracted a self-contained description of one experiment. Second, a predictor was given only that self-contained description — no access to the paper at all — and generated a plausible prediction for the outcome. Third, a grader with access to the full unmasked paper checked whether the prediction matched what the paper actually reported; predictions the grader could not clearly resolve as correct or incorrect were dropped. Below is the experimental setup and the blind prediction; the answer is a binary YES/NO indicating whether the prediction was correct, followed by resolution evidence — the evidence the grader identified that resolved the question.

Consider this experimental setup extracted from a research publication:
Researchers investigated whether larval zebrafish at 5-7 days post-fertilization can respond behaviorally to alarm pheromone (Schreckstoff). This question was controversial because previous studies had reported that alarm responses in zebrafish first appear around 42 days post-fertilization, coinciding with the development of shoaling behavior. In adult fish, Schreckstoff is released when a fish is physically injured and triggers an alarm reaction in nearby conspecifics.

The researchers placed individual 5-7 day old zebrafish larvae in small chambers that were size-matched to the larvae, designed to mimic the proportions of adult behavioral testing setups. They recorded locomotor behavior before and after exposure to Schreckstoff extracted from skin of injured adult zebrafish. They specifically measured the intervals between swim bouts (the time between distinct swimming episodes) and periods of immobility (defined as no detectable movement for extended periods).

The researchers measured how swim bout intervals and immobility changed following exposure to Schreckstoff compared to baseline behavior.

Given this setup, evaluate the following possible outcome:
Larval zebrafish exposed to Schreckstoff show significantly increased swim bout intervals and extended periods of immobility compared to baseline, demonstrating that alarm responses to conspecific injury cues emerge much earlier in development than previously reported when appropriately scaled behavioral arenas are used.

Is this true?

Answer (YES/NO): YES